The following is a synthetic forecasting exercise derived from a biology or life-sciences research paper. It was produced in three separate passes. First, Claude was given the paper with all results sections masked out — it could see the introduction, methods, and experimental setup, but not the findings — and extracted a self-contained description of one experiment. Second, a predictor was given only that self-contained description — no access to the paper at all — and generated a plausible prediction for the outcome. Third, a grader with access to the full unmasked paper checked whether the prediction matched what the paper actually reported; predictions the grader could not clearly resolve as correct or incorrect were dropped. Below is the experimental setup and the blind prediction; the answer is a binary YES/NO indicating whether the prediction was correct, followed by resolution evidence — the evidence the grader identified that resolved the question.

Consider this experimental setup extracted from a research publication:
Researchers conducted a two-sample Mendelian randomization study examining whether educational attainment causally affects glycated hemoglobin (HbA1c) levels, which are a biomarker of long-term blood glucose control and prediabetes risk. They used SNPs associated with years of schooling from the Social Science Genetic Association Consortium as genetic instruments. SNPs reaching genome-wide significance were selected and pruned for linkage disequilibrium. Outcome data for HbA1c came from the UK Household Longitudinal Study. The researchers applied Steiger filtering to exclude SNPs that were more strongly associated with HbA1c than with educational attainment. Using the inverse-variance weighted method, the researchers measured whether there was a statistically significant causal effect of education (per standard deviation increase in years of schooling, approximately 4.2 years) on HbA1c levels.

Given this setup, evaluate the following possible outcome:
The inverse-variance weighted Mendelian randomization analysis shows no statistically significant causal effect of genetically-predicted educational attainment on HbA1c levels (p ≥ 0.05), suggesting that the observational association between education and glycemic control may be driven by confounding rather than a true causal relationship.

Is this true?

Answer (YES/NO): YES